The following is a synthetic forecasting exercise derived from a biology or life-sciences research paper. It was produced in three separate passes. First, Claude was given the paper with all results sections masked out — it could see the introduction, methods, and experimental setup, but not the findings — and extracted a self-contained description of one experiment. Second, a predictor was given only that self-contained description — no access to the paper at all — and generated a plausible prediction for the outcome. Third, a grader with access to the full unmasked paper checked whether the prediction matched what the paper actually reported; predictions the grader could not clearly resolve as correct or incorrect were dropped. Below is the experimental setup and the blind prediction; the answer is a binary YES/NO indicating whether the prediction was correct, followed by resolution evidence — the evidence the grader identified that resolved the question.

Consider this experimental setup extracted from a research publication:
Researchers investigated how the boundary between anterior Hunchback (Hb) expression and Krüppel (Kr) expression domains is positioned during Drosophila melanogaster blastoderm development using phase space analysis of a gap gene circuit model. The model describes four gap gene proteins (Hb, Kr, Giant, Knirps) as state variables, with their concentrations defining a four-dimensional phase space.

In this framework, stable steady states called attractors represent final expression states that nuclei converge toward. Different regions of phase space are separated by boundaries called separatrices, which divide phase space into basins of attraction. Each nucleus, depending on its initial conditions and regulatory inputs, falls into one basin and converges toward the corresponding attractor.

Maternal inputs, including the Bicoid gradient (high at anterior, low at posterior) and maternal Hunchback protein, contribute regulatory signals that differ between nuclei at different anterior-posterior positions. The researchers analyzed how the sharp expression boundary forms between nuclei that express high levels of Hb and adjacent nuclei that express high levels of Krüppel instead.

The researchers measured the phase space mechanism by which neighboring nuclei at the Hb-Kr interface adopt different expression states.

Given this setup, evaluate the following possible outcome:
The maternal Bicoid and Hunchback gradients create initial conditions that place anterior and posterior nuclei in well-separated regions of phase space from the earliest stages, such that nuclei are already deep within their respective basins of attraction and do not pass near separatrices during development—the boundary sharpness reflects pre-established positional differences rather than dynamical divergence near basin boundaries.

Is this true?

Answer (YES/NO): NO